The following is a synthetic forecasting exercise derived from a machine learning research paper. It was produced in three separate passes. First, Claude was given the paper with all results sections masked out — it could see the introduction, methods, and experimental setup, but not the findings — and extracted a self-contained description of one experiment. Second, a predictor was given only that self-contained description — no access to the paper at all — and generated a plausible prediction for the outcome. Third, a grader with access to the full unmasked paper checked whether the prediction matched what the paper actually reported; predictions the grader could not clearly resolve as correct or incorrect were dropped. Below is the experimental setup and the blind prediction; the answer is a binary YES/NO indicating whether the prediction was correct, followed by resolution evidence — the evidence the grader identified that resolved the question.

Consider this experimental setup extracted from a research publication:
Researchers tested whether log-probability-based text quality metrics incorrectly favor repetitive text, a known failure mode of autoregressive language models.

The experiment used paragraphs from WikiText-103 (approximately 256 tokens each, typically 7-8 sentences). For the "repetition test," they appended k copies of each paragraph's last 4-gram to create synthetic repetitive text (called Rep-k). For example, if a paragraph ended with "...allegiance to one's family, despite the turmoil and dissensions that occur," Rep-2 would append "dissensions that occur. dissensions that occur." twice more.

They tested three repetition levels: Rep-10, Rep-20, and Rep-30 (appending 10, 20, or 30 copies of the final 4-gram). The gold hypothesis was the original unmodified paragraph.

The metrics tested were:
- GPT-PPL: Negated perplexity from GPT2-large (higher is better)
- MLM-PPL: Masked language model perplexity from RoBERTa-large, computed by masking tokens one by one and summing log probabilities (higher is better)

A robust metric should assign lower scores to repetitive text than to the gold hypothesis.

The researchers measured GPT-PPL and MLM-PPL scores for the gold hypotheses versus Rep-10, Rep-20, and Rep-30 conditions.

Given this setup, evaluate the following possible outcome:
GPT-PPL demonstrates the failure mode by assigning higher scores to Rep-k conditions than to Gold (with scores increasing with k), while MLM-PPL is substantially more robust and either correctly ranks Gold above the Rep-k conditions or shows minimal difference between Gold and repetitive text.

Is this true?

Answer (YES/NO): NO